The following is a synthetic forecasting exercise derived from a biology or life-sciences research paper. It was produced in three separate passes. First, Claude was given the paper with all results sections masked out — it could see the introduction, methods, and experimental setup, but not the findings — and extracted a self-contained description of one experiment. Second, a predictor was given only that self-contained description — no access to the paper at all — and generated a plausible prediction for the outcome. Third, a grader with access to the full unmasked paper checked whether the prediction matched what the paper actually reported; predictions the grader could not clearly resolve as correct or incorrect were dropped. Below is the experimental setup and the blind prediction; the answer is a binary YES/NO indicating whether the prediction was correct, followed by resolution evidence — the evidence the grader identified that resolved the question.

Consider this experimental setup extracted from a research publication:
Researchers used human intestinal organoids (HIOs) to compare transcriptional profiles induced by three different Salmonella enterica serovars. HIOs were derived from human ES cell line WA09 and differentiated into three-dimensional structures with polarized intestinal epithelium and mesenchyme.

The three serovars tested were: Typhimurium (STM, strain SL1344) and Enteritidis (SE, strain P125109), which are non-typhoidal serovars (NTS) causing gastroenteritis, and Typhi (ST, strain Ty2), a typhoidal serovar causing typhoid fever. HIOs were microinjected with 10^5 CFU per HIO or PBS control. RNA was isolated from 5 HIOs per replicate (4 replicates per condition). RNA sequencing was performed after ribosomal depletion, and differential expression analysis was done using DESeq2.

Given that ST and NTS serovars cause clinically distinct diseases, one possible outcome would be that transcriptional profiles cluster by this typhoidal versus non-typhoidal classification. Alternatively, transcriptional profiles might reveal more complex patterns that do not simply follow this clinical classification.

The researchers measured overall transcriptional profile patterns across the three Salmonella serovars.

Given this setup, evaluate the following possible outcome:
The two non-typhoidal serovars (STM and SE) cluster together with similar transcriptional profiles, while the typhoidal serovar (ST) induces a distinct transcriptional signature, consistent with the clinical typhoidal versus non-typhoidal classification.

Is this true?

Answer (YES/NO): NO